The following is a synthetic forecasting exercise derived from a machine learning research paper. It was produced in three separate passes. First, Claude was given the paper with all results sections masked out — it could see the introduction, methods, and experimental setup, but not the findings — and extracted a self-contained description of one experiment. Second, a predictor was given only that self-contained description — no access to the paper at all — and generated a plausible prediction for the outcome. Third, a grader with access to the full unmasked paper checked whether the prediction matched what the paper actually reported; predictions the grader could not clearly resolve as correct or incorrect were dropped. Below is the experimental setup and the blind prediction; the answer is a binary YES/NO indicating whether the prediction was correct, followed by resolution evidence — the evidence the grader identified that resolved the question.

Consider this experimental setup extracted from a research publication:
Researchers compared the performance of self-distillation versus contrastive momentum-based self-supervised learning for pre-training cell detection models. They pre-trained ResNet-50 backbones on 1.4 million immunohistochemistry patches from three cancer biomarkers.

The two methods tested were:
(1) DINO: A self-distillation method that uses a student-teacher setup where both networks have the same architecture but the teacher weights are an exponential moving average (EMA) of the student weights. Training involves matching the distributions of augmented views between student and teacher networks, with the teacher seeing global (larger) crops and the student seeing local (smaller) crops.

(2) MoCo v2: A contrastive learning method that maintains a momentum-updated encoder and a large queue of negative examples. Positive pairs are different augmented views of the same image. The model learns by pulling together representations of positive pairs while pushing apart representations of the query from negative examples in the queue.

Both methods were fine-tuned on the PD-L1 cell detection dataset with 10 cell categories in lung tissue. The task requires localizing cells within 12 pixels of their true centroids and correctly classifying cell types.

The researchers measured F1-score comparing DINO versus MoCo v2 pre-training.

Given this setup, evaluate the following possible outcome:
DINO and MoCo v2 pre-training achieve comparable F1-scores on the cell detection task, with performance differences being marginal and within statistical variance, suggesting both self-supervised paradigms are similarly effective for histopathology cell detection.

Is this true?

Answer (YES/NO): NO